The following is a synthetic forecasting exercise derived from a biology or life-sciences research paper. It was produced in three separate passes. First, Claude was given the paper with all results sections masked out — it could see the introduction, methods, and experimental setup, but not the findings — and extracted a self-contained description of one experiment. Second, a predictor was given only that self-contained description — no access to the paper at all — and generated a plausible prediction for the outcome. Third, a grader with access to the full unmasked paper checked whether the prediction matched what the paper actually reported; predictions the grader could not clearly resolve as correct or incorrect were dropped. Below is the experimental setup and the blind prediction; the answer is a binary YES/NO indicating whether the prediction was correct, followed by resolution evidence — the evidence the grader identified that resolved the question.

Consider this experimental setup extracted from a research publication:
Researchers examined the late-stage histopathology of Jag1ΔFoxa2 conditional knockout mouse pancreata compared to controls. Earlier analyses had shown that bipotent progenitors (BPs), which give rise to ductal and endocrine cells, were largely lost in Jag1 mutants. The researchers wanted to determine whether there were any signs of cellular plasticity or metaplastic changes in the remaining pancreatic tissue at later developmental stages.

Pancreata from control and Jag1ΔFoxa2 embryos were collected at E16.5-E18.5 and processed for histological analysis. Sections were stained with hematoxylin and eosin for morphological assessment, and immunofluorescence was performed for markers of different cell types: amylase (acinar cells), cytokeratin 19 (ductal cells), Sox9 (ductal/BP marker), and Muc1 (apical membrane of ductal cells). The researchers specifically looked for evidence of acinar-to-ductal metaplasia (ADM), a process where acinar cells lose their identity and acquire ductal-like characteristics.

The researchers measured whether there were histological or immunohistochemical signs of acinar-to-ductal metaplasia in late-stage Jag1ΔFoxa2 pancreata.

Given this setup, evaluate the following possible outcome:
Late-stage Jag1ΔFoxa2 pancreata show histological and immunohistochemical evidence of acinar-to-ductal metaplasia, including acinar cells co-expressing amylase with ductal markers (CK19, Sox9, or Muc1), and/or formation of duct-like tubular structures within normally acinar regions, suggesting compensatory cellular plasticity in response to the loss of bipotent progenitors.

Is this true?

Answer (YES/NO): YES